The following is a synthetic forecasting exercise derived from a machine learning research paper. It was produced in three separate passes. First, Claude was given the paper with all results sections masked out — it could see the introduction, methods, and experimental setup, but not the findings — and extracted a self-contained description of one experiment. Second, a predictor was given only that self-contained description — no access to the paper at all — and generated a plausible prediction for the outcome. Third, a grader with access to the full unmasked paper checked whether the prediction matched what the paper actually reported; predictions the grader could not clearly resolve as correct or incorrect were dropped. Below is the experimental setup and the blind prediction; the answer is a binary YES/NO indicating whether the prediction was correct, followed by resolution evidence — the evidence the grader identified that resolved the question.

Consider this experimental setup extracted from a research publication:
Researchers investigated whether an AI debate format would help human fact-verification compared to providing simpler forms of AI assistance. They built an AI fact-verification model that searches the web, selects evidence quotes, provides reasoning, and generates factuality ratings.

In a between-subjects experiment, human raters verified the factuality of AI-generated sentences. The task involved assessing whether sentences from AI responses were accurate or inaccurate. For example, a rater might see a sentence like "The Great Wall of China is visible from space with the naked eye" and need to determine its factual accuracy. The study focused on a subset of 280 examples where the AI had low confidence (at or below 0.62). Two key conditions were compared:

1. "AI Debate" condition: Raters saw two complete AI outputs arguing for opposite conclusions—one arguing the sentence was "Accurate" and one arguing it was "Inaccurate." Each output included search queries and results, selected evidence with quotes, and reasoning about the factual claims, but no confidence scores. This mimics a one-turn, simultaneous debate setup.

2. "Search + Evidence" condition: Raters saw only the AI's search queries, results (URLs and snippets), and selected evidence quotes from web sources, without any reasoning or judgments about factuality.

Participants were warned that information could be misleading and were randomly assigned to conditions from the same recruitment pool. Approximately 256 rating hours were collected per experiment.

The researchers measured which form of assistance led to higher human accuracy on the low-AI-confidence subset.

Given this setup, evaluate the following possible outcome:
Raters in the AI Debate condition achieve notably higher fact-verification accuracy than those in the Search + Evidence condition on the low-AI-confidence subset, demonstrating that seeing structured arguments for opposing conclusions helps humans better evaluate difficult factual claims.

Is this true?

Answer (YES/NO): NO